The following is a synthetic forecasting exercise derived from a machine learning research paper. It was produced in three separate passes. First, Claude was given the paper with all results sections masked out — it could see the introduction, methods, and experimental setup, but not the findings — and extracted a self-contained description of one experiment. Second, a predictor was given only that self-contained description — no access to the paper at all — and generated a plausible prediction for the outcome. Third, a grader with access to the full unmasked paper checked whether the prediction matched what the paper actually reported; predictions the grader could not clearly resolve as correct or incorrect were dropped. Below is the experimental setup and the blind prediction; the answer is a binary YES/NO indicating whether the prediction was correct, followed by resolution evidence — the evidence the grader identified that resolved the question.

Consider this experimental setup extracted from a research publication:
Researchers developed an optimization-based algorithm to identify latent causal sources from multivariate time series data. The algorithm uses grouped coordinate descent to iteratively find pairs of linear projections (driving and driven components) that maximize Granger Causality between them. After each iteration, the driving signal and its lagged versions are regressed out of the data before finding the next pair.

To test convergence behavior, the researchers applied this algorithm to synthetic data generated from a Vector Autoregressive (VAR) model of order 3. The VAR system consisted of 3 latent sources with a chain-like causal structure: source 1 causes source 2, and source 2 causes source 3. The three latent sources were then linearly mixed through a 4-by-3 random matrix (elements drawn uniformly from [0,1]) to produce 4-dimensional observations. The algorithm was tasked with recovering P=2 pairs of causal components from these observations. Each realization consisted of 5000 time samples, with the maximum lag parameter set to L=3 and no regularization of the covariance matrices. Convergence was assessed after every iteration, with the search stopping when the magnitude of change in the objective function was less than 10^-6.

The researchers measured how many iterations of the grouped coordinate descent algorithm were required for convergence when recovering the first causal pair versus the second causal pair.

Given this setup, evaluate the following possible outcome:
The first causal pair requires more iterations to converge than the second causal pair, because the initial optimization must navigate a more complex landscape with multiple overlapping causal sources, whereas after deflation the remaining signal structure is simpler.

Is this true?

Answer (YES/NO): YES